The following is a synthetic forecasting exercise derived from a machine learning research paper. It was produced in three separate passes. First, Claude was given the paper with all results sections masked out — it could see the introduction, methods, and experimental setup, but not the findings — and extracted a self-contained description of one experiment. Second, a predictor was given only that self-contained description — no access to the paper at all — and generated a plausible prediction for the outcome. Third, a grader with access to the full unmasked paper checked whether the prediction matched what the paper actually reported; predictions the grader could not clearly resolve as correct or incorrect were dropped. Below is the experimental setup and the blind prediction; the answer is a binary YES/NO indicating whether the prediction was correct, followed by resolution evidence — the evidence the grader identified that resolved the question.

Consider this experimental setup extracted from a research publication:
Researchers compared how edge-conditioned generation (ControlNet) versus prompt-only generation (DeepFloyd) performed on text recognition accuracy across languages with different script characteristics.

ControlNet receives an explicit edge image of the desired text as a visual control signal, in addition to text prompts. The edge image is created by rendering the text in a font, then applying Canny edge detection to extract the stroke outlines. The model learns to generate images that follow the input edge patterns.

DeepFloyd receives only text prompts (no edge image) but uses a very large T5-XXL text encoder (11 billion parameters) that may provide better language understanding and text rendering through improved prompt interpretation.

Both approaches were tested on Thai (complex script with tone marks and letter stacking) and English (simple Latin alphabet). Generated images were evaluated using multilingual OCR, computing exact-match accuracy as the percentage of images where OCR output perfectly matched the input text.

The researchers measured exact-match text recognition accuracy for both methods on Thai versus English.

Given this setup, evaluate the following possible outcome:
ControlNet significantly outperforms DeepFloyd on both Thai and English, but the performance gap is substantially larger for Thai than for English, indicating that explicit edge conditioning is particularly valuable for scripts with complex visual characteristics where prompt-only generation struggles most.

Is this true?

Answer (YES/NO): NO